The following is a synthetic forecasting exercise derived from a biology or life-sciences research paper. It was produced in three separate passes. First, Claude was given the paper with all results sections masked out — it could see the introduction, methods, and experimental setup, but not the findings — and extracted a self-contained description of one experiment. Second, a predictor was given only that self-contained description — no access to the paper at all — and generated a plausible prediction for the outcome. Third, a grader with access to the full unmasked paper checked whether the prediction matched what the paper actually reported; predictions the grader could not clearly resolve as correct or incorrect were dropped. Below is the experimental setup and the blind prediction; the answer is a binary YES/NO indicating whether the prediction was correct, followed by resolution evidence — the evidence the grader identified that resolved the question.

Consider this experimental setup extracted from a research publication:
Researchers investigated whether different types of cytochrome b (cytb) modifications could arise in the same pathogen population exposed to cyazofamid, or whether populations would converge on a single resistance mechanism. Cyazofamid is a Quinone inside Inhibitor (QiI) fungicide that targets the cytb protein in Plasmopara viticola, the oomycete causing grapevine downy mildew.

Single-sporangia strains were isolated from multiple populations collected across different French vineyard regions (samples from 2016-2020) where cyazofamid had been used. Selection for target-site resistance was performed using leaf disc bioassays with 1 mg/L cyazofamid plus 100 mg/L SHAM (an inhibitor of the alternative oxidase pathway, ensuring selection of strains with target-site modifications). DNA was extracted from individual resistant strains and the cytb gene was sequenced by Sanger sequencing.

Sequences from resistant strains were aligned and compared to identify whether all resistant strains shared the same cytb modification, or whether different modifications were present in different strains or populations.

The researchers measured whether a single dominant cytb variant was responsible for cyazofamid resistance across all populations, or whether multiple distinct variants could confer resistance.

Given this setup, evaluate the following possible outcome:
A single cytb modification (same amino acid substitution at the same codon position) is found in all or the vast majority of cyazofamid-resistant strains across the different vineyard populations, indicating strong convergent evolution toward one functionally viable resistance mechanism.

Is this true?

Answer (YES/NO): NO